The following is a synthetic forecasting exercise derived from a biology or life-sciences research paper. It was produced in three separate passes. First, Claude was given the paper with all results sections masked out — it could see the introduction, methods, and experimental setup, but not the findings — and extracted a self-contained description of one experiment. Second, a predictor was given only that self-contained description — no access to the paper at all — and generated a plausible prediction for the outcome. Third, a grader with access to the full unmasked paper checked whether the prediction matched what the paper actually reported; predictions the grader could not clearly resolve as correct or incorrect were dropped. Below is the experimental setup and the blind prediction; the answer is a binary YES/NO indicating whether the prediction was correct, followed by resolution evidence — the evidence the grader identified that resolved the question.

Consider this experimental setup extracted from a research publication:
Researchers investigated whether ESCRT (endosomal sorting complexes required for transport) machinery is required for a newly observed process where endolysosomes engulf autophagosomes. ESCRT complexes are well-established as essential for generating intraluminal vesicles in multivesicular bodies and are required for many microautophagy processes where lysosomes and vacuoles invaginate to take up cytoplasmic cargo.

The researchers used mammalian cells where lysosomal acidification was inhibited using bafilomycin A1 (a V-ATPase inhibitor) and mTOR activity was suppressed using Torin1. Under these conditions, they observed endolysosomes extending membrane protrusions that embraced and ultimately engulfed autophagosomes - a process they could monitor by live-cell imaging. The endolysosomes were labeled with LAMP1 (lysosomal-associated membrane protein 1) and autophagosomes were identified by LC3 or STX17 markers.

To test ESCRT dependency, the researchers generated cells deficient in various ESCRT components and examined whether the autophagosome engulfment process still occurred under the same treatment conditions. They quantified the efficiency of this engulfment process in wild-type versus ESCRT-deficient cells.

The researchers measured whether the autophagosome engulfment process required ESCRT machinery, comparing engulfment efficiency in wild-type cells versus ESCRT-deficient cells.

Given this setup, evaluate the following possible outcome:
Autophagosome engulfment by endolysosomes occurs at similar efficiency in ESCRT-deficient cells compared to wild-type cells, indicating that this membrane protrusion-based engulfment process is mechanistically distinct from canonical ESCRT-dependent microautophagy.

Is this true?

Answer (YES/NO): YES